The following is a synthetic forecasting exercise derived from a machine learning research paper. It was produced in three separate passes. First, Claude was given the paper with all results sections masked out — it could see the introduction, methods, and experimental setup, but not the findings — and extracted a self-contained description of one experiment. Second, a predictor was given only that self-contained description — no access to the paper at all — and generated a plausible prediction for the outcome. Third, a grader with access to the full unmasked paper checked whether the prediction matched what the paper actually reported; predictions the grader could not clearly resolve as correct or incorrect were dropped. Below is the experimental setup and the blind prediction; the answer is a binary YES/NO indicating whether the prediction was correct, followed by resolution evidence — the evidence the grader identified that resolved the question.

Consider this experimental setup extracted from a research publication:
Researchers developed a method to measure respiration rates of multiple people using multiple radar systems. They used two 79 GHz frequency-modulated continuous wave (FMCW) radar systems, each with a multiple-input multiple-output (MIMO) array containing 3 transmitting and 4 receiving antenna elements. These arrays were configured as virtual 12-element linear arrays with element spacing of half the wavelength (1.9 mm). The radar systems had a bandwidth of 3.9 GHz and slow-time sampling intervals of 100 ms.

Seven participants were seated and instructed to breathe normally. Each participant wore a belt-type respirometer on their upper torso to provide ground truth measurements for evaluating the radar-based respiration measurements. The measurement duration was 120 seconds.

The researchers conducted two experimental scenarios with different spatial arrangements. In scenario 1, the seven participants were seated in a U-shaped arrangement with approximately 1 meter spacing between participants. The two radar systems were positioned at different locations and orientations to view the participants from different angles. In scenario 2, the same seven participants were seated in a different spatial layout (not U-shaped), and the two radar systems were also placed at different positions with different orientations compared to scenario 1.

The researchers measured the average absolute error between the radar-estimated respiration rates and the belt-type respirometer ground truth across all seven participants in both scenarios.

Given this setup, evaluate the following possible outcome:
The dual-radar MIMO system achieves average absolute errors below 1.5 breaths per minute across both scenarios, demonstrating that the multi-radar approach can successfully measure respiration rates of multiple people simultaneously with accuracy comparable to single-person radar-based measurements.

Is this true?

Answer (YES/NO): YES